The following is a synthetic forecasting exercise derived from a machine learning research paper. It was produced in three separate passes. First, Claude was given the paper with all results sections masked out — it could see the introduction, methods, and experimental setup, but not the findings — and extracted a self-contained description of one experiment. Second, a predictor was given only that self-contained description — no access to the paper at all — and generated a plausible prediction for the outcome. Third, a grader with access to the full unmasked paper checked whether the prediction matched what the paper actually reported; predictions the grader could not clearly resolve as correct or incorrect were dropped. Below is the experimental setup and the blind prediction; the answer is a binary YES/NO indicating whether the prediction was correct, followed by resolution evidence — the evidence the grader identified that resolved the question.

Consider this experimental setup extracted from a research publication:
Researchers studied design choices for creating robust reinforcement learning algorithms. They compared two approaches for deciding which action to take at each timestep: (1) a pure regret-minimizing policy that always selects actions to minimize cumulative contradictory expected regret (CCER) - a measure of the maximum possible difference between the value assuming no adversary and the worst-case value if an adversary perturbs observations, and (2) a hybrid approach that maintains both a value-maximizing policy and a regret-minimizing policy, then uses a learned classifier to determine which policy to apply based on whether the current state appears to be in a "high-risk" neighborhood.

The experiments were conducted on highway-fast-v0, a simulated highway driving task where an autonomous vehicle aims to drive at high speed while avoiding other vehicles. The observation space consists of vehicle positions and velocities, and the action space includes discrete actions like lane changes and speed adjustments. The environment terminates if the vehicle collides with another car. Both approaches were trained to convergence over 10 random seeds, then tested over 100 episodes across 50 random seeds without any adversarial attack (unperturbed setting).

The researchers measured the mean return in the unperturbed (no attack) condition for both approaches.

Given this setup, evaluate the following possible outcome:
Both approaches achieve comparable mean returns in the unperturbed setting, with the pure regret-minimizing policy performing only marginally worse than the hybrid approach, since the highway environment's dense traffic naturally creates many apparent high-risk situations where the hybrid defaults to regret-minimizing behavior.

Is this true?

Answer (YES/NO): NO